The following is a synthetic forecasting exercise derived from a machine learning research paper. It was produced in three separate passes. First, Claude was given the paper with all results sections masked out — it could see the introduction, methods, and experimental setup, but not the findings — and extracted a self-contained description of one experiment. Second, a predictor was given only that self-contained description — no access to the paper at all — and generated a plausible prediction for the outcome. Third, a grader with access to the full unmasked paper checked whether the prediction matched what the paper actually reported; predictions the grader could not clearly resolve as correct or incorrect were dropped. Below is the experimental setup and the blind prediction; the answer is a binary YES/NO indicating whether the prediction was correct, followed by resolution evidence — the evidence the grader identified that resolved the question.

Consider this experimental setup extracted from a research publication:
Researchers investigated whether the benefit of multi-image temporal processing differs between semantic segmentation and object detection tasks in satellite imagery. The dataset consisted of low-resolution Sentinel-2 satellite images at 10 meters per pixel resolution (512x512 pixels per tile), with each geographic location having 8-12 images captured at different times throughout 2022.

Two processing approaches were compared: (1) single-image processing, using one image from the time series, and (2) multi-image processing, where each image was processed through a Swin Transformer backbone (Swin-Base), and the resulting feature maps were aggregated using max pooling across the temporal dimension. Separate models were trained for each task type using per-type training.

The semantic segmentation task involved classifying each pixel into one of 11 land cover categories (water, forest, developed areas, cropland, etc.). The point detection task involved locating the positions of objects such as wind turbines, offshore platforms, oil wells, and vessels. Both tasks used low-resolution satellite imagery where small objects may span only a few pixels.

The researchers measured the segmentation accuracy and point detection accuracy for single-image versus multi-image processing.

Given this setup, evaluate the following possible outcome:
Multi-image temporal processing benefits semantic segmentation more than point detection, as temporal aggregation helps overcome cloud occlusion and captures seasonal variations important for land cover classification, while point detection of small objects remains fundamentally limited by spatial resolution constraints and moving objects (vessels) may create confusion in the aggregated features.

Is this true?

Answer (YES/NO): NO